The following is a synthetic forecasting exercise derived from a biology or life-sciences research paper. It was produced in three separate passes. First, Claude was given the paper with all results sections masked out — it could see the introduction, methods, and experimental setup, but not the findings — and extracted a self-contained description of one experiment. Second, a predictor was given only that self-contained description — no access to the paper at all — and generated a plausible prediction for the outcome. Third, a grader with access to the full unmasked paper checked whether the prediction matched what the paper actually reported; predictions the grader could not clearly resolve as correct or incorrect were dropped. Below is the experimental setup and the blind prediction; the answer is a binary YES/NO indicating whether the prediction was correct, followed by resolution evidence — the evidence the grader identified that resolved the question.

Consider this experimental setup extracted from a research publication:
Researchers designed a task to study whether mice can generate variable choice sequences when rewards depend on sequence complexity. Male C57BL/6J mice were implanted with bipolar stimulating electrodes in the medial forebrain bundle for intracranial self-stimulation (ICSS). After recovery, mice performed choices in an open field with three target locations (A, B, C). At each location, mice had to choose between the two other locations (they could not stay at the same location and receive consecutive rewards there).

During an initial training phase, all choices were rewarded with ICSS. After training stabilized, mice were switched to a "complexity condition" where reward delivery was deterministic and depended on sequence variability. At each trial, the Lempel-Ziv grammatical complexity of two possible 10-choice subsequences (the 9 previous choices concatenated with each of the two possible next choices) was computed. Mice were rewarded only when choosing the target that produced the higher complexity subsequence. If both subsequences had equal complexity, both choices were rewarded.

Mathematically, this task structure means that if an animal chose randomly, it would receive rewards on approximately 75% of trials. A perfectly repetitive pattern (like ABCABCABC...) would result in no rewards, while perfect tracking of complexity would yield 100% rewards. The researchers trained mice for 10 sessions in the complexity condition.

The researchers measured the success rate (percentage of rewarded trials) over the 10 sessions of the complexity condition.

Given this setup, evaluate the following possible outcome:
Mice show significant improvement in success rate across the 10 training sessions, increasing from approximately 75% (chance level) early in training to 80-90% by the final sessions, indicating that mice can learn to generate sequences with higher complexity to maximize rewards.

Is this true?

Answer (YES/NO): NO